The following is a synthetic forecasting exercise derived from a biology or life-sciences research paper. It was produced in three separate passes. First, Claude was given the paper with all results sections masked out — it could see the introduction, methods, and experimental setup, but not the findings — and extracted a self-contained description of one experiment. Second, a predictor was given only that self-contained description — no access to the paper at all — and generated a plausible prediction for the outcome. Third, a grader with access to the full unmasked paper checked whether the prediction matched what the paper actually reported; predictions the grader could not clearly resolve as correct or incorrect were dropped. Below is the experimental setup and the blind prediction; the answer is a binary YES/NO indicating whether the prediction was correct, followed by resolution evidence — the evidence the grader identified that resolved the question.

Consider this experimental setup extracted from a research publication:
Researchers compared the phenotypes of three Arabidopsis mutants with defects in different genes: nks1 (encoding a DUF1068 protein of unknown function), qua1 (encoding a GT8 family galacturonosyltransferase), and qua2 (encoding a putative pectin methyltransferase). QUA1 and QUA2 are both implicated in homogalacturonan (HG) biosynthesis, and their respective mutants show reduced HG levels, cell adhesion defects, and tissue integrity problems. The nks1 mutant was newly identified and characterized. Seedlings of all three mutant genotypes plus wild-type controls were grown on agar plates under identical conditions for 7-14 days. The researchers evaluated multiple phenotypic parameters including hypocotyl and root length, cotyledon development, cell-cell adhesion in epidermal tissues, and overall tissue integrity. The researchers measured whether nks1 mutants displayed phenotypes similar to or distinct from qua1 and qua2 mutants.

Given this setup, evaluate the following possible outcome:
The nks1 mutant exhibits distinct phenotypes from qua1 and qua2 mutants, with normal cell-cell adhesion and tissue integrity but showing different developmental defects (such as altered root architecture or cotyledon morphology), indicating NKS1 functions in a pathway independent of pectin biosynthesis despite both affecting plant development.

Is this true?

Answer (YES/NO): NO